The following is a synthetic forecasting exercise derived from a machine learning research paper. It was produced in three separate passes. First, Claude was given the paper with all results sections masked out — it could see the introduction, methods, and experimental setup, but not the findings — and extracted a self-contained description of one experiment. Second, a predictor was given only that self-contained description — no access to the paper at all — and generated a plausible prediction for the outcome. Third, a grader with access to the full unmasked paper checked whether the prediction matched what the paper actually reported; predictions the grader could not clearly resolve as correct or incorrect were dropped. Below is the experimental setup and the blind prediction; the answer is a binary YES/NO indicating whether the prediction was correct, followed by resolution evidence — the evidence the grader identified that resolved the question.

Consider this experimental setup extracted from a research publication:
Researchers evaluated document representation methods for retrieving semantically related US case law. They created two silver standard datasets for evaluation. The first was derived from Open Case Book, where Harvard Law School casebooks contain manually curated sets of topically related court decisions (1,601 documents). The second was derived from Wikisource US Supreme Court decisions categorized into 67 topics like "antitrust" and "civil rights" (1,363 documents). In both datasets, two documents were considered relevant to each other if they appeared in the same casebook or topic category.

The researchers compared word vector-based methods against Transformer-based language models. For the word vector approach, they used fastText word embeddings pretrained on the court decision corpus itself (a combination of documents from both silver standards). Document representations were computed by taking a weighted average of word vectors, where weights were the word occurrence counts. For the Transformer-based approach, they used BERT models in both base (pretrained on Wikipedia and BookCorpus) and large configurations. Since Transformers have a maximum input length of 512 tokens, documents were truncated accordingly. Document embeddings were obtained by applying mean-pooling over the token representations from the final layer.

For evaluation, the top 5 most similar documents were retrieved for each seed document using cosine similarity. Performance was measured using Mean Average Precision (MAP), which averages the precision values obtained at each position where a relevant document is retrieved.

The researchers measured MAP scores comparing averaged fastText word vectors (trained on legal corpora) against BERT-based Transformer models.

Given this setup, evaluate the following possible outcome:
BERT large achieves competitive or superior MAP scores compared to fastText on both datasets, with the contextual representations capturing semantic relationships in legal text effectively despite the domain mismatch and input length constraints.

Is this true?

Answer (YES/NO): NO